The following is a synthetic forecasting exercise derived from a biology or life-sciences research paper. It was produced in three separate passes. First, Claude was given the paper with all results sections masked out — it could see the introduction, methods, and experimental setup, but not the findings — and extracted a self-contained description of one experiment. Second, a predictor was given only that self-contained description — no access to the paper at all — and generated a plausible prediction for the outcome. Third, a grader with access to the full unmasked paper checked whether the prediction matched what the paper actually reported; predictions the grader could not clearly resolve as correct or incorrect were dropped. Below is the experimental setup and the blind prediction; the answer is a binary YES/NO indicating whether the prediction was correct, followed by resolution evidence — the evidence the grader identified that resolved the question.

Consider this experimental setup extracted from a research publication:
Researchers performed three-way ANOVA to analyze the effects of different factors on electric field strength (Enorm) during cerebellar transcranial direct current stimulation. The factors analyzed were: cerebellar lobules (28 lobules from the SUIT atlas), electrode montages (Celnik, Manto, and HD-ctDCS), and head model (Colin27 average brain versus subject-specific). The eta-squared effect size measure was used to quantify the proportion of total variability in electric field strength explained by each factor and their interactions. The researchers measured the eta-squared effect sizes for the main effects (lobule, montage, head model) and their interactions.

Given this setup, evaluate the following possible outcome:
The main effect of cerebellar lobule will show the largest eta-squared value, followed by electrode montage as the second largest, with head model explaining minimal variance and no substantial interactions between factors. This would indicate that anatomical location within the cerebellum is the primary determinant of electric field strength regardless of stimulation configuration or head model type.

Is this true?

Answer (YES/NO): NO